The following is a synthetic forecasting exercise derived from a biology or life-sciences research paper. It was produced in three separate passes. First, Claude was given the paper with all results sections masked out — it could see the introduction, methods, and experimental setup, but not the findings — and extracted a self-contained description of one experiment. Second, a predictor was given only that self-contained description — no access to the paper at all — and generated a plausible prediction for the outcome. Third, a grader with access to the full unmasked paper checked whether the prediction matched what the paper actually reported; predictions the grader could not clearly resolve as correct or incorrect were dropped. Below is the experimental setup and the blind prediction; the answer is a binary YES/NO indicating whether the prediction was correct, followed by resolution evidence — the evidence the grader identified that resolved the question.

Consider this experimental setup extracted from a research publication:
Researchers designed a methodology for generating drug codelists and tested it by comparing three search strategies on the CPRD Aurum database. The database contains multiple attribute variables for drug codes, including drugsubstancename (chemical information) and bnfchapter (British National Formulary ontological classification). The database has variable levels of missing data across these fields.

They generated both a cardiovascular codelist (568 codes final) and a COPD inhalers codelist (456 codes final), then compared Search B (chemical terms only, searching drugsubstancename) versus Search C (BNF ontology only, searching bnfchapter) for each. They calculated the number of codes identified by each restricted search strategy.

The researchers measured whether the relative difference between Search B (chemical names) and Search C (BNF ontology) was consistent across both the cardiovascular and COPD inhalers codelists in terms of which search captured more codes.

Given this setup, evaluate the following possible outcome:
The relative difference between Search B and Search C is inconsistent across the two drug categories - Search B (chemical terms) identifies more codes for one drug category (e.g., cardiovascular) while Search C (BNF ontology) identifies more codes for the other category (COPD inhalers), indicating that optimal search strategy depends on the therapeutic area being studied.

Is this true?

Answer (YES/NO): NO